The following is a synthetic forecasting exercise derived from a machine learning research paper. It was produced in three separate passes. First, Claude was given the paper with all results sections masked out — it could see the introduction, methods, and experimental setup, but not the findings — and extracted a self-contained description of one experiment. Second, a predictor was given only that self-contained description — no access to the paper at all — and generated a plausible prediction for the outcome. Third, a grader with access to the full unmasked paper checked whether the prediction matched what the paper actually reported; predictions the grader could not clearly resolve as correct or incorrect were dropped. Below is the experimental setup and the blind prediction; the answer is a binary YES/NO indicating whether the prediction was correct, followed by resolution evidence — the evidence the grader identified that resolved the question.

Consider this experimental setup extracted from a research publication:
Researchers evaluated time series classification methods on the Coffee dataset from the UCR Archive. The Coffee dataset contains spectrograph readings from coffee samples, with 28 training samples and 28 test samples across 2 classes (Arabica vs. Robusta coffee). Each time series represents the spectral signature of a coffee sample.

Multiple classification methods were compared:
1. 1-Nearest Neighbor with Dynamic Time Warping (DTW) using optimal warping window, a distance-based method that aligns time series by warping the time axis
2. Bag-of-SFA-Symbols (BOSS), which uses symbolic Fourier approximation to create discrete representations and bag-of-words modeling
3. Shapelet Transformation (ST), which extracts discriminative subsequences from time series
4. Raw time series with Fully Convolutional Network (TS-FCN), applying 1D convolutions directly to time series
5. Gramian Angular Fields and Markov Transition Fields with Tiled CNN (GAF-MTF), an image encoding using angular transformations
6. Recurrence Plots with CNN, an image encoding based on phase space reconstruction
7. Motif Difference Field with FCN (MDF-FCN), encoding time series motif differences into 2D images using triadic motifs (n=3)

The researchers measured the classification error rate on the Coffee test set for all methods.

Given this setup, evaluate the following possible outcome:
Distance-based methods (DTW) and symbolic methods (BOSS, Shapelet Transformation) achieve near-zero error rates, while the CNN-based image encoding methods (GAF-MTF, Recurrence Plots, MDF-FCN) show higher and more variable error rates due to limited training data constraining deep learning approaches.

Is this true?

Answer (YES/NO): NO